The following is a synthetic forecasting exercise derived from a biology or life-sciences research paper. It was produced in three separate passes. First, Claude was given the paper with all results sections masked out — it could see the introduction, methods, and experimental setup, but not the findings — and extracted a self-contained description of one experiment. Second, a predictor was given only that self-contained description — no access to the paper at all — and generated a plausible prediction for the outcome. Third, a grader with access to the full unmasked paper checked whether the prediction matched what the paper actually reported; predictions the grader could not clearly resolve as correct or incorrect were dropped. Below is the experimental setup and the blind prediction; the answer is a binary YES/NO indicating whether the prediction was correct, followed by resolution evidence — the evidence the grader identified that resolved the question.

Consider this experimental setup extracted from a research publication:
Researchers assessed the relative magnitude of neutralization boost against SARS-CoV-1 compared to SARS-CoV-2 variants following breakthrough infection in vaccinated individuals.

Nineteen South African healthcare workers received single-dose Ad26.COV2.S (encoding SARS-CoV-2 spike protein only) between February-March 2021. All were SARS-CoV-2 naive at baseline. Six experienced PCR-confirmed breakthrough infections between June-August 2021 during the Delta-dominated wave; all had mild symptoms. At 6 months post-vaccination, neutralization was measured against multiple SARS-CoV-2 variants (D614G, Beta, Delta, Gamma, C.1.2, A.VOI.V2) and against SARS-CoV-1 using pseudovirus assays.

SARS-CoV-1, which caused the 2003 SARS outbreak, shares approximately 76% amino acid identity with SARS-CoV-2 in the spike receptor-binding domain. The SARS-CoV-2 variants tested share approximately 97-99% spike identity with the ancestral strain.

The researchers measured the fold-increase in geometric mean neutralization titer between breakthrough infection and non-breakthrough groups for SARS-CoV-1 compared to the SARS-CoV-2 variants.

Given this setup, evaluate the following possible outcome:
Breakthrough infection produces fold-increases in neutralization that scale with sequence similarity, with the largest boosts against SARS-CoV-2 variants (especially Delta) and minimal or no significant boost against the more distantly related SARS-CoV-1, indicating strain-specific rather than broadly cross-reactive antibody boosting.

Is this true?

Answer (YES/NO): NO